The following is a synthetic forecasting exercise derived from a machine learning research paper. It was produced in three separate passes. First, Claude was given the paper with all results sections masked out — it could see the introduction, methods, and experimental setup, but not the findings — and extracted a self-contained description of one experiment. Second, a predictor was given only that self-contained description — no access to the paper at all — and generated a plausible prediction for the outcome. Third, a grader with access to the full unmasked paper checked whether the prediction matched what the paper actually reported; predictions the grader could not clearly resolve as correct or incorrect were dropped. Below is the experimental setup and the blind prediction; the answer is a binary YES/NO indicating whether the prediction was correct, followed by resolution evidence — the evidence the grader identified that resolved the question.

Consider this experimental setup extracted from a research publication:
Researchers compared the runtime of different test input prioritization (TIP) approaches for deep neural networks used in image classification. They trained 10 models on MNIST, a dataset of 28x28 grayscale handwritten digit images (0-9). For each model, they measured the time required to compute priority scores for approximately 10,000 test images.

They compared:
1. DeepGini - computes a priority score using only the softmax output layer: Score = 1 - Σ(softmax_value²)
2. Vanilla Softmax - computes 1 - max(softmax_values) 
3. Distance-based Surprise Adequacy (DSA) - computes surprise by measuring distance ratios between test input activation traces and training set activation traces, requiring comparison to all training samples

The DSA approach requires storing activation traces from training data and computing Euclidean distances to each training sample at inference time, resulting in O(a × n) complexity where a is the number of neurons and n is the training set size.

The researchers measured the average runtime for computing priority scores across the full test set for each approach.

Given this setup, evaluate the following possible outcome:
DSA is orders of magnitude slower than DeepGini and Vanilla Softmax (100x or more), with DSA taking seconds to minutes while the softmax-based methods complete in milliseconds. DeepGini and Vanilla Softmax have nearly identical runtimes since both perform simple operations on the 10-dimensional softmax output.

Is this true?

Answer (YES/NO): NO